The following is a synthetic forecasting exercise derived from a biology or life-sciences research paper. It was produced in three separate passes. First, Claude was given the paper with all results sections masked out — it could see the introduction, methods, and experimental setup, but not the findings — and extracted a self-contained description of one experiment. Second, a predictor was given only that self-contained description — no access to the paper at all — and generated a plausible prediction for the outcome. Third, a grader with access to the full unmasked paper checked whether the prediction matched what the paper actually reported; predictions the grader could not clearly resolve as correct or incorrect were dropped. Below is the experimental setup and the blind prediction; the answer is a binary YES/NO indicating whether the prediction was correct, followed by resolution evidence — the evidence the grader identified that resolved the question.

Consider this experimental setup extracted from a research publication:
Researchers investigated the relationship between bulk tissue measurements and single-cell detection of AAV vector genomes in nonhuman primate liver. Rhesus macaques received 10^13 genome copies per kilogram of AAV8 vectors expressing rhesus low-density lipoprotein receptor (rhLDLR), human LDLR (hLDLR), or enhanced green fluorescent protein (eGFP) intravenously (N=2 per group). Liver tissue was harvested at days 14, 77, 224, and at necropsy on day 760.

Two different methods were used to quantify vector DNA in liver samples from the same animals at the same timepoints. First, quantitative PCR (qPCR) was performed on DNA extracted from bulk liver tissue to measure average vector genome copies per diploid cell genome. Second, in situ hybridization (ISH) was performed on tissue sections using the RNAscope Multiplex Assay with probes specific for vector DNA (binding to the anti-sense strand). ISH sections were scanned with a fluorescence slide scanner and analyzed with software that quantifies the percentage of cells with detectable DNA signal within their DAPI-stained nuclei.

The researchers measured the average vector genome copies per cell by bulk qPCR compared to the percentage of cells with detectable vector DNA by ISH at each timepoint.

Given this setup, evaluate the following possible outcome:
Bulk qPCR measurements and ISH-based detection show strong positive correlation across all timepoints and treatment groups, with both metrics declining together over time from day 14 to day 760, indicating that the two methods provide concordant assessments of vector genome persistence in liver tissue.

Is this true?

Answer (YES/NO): YES